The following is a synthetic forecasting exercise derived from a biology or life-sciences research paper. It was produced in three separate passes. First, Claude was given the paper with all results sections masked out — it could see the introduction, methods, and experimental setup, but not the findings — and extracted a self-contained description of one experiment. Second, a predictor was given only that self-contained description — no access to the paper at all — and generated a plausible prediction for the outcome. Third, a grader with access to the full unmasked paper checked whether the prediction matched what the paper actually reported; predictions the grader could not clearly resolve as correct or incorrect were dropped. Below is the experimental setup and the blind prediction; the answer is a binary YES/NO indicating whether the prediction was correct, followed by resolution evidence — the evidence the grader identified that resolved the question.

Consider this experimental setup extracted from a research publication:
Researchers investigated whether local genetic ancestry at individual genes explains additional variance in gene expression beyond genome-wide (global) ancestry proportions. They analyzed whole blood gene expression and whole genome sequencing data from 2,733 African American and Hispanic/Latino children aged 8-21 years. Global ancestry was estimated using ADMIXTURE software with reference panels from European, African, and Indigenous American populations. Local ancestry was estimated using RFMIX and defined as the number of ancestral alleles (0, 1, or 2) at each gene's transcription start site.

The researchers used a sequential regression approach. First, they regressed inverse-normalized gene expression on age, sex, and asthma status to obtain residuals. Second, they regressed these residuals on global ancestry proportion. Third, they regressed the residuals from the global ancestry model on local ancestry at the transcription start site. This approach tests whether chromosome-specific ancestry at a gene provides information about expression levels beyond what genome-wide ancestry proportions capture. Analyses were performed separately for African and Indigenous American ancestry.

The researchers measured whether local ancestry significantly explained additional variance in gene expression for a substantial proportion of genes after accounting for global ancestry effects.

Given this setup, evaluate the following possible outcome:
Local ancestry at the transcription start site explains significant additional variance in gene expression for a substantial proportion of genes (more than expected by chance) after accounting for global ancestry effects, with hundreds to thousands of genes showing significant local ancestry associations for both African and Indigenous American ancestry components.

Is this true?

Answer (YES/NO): YES